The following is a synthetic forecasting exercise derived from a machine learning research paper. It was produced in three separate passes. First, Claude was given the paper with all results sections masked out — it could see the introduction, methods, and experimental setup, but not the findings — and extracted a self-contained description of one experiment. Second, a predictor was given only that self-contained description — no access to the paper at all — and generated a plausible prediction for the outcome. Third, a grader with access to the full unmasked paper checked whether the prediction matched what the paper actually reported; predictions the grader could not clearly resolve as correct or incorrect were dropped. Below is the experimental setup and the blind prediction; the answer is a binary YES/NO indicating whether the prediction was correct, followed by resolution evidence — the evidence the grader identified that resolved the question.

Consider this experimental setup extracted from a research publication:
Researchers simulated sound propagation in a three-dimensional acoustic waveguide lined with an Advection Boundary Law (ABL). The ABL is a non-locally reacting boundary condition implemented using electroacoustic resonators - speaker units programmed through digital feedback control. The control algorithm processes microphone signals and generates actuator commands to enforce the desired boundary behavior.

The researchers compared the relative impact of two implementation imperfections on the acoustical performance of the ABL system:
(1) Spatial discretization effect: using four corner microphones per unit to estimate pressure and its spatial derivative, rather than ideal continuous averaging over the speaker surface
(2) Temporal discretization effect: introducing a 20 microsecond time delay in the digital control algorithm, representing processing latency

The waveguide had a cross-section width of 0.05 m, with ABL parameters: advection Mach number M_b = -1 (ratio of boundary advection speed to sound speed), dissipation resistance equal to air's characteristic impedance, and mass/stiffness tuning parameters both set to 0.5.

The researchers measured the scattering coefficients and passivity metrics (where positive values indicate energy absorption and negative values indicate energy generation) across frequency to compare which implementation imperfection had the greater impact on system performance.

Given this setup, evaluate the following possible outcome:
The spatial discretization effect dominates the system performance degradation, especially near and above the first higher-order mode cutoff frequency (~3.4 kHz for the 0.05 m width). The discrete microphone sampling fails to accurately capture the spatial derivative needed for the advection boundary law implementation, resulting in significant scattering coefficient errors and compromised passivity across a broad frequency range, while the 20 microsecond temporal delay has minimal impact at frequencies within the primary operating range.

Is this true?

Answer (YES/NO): NO